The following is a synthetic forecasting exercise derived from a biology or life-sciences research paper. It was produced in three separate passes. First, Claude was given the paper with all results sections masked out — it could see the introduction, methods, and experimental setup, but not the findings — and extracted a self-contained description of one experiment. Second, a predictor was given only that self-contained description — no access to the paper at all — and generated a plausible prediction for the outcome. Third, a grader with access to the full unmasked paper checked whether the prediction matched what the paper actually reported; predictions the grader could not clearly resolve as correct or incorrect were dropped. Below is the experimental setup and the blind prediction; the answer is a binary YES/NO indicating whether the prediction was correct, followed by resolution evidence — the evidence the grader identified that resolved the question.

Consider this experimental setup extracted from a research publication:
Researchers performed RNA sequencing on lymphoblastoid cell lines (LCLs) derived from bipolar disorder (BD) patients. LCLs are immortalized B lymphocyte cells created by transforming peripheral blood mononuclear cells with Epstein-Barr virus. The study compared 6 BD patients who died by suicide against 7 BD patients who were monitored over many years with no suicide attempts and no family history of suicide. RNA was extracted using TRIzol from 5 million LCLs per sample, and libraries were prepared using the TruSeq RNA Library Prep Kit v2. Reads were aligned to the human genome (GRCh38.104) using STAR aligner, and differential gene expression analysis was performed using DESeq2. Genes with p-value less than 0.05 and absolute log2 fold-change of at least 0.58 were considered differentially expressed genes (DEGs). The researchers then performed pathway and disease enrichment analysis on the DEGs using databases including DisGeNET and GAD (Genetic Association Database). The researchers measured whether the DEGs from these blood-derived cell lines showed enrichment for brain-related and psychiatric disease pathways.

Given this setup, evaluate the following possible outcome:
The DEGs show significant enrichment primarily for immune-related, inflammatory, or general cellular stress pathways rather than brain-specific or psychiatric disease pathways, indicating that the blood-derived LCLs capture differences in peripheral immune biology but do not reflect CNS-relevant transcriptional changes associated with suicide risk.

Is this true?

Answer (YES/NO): NO